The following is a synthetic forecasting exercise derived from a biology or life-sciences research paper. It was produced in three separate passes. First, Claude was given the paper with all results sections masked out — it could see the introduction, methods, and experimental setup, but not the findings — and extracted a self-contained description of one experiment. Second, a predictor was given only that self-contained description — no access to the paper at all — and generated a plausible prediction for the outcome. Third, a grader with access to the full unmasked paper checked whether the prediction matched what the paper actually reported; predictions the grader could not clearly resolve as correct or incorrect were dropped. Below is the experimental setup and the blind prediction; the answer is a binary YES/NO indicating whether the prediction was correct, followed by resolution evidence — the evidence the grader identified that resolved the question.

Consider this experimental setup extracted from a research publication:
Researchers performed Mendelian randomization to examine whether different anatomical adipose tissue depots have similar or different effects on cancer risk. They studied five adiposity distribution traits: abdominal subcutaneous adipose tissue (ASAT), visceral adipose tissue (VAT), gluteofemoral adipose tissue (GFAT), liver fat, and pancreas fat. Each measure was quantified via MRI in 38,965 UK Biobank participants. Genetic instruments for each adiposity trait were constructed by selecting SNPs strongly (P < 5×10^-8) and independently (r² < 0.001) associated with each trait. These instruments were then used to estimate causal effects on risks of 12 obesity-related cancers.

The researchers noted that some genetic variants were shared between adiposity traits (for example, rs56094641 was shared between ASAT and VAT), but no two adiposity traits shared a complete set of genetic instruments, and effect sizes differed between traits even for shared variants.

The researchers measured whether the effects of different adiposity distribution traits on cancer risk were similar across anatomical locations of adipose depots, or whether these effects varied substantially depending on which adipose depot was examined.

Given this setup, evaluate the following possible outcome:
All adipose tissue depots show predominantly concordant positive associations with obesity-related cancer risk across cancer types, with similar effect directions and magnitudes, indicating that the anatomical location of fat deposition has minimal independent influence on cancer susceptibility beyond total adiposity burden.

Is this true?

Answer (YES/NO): NO